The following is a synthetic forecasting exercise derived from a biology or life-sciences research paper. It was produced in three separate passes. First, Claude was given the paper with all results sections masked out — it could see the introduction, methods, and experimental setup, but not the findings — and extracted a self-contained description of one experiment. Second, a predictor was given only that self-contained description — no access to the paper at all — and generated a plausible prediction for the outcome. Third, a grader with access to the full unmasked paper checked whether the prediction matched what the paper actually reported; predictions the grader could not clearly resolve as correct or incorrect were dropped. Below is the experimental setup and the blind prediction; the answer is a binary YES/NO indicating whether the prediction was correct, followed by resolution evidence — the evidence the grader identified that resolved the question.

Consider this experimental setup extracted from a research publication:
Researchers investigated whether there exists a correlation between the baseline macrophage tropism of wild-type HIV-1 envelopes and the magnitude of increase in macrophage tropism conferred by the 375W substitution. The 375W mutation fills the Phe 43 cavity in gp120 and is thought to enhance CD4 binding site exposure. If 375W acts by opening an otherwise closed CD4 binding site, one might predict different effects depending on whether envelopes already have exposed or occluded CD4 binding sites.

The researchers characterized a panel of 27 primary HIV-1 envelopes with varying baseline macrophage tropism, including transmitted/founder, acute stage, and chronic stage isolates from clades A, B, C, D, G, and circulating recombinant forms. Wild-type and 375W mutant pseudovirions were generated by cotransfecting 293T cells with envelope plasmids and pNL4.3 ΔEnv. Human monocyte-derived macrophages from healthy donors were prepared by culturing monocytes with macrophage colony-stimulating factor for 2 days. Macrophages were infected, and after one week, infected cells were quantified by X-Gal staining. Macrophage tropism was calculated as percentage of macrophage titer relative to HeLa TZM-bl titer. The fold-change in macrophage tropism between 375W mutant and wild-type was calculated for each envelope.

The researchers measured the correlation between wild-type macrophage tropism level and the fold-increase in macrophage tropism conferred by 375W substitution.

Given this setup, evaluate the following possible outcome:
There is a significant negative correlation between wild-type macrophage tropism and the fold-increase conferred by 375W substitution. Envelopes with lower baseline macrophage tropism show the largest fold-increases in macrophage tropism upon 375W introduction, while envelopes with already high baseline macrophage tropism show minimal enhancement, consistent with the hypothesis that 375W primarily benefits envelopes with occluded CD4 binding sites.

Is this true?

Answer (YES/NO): YES